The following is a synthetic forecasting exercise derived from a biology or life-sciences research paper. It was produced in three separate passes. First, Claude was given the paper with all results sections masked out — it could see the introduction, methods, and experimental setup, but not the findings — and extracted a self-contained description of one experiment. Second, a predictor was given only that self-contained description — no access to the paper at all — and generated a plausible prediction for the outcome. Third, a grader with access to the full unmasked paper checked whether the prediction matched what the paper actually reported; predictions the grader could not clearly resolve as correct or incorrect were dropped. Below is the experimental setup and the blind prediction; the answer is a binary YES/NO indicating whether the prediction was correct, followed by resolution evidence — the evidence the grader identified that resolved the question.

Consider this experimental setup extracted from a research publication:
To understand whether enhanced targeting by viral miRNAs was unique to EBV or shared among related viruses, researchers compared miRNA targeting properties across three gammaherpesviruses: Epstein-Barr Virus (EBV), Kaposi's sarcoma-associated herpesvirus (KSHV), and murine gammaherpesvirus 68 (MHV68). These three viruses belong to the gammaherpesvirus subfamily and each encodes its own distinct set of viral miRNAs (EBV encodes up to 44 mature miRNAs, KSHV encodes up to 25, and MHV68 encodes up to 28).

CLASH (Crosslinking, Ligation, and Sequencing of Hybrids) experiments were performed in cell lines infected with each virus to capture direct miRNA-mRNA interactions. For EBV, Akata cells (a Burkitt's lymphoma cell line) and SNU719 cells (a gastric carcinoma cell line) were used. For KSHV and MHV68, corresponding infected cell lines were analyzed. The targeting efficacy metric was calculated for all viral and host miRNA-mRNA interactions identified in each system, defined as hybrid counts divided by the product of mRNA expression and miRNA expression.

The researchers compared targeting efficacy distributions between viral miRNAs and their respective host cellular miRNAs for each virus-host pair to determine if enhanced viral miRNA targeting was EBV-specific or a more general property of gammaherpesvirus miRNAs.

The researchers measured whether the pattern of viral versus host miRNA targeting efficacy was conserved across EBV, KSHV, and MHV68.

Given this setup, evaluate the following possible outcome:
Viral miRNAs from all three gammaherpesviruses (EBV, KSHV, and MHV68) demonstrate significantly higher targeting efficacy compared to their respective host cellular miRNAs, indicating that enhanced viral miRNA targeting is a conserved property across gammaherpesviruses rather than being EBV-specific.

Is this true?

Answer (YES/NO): YES